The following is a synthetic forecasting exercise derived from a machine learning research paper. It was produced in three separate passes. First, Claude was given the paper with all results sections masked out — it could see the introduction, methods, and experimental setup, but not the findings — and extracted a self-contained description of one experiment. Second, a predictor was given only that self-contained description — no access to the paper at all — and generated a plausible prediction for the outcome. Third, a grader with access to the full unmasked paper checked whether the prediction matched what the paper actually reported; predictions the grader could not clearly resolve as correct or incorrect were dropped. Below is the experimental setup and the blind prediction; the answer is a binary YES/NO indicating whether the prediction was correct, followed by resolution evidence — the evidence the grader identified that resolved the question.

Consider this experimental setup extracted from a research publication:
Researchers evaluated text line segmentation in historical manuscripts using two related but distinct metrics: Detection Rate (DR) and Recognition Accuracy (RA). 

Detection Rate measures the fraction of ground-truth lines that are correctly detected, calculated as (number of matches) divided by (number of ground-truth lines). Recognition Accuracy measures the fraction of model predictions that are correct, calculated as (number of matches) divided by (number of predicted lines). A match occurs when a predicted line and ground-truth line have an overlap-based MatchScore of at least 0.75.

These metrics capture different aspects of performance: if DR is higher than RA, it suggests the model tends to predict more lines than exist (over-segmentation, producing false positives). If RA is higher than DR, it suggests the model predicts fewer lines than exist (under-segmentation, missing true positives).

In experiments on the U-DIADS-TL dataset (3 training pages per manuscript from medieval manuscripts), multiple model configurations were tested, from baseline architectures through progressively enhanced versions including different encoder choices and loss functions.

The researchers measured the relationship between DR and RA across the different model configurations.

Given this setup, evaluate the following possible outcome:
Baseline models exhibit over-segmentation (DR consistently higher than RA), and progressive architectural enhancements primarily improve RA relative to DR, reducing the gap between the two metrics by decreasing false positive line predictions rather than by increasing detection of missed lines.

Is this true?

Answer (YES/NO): NO